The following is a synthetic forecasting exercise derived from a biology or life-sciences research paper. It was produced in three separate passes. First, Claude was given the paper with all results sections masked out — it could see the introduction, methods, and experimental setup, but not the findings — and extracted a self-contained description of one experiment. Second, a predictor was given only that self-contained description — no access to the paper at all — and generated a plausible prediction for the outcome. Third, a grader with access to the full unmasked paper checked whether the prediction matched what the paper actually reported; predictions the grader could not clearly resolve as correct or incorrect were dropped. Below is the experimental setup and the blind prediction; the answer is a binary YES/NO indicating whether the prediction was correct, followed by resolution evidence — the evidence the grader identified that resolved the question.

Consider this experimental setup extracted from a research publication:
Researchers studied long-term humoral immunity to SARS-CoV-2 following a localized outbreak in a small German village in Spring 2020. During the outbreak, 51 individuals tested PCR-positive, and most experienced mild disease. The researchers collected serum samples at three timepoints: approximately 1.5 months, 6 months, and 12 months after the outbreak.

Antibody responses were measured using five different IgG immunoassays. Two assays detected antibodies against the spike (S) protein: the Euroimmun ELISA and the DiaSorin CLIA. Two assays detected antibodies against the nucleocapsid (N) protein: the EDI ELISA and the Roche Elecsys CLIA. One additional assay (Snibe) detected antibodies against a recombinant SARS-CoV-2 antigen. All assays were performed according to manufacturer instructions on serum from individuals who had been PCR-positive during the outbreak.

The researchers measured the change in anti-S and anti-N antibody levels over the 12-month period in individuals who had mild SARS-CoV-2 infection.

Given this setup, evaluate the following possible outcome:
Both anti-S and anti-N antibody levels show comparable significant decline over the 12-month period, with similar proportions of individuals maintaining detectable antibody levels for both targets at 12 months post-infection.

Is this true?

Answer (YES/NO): NO